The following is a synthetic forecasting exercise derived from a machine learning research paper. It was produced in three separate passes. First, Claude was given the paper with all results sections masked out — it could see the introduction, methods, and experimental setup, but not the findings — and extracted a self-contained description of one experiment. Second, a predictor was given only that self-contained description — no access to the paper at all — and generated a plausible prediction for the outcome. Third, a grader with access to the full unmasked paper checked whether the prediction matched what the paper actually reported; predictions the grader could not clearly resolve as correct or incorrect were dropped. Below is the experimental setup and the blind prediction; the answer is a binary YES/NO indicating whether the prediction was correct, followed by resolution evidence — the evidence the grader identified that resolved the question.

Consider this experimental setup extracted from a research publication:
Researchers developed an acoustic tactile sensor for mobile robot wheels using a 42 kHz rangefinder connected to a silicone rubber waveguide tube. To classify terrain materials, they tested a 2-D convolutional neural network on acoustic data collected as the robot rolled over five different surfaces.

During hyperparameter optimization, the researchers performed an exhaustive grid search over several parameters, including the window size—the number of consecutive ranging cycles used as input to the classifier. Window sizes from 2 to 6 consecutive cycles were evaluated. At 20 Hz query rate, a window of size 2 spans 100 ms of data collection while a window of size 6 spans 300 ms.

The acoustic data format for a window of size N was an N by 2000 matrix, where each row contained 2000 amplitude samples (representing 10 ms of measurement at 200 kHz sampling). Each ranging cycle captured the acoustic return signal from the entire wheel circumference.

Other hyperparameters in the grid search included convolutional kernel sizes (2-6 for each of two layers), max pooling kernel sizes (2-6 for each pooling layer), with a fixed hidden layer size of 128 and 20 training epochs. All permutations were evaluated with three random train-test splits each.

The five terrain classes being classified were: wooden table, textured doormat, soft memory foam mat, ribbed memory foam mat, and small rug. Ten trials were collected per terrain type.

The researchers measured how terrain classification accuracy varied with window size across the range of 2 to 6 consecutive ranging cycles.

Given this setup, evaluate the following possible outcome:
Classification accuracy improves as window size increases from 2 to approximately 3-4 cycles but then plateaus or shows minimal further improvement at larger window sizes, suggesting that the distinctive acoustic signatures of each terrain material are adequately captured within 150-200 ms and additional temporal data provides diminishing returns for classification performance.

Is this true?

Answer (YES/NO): NO